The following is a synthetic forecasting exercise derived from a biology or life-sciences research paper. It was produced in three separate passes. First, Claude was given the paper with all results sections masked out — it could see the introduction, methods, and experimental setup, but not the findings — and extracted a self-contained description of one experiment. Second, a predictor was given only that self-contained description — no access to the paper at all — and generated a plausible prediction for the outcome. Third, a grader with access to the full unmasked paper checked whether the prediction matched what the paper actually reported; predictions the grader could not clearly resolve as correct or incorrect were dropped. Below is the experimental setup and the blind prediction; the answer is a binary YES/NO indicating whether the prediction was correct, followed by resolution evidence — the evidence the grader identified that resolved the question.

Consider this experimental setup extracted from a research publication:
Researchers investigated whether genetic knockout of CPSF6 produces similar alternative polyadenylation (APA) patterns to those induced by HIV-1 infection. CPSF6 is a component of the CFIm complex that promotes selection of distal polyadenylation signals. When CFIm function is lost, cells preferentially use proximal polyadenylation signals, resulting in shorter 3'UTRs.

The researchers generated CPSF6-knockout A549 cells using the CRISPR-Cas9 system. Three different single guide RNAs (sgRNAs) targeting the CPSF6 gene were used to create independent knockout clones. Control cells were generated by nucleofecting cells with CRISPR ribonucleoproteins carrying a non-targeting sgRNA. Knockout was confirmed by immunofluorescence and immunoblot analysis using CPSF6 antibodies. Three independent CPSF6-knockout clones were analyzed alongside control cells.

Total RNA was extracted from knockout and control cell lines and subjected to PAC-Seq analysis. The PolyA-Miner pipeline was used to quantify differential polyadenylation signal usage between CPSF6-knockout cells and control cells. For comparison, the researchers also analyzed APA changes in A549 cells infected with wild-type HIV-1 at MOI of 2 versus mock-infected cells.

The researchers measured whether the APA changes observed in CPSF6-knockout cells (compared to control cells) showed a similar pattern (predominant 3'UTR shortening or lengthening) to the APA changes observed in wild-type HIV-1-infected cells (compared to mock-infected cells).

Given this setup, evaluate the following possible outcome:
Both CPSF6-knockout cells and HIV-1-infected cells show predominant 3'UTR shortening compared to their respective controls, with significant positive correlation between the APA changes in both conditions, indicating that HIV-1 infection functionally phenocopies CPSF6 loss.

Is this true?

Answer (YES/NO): YES